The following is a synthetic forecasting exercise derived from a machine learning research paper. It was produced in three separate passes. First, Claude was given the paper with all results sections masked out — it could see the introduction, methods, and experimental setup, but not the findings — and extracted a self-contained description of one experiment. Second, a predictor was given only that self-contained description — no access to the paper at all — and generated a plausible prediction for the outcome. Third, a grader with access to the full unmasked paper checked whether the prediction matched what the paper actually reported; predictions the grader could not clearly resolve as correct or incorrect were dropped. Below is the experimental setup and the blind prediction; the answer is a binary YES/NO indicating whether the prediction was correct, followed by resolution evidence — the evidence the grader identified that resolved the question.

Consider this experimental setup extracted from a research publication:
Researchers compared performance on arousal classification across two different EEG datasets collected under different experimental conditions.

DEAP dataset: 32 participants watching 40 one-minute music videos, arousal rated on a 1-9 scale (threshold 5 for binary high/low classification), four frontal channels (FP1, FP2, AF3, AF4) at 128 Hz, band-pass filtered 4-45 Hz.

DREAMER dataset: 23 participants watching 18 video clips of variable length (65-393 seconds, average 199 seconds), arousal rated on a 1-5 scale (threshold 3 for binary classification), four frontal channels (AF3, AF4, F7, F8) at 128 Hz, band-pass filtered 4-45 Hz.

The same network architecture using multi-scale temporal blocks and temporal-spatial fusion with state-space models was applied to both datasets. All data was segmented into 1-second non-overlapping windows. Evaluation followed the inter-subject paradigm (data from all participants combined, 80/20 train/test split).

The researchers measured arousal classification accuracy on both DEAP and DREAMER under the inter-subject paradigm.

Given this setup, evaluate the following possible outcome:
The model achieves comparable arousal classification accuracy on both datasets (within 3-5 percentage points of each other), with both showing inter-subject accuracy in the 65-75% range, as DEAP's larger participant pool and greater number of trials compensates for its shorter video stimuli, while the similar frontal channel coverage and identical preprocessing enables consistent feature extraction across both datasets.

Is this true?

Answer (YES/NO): NO